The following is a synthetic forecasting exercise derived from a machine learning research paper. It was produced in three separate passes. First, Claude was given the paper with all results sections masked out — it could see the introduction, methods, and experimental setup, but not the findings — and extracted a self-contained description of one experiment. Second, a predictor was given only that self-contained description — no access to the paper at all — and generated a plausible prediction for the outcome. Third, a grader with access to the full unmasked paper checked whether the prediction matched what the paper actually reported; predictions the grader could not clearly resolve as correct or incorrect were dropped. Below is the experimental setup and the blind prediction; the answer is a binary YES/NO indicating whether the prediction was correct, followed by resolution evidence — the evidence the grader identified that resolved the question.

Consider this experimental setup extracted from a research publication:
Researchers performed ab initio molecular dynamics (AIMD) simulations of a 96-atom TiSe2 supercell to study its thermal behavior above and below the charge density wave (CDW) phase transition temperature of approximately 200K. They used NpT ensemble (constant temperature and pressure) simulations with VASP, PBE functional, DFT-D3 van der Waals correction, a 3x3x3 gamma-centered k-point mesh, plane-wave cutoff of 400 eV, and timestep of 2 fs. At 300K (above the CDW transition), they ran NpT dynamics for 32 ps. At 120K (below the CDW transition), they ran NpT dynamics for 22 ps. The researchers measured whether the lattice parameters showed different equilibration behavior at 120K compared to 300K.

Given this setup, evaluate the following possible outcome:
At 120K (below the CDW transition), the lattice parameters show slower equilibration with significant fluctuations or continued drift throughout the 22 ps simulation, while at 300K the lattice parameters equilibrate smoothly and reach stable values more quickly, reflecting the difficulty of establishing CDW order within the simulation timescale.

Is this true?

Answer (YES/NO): NO